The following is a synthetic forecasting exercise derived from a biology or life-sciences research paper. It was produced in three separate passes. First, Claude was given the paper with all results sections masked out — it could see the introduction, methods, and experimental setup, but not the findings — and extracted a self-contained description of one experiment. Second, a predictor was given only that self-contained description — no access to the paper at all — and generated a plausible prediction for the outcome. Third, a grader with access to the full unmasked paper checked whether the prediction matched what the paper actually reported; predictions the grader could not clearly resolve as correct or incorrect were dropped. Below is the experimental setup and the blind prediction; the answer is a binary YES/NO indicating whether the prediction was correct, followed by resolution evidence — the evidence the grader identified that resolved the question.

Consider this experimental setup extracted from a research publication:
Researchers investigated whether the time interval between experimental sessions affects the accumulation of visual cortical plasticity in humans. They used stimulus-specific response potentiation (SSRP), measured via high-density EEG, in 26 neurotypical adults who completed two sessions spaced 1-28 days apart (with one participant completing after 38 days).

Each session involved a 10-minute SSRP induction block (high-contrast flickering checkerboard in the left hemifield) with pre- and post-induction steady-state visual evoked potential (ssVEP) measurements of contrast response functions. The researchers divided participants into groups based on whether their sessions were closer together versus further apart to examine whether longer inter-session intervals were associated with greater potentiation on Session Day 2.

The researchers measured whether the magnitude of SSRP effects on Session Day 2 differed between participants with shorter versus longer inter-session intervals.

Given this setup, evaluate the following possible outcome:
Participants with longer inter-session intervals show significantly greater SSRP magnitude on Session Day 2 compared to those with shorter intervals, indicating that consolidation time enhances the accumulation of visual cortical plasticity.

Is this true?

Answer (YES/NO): NO